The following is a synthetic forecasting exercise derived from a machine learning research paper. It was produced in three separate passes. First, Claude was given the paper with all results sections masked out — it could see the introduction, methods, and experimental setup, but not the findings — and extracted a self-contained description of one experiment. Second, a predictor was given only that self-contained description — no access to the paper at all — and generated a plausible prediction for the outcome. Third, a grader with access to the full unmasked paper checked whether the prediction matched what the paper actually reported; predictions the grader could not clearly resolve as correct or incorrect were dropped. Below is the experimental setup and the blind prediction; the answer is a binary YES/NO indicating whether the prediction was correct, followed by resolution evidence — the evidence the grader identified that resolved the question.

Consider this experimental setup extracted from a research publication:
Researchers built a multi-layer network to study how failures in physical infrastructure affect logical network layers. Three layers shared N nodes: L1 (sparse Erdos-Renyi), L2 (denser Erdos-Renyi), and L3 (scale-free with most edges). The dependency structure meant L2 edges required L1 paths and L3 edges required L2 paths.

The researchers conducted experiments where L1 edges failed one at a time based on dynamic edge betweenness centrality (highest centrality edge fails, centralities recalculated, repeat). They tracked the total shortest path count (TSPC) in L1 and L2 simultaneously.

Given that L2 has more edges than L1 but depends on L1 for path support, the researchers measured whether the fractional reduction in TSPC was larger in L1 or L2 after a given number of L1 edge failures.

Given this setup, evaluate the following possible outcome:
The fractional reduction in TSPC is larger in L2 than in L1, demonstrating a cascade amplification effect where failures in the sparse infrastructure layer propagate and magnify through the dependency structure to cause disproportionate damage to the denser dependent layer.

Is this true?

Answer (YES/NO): NO